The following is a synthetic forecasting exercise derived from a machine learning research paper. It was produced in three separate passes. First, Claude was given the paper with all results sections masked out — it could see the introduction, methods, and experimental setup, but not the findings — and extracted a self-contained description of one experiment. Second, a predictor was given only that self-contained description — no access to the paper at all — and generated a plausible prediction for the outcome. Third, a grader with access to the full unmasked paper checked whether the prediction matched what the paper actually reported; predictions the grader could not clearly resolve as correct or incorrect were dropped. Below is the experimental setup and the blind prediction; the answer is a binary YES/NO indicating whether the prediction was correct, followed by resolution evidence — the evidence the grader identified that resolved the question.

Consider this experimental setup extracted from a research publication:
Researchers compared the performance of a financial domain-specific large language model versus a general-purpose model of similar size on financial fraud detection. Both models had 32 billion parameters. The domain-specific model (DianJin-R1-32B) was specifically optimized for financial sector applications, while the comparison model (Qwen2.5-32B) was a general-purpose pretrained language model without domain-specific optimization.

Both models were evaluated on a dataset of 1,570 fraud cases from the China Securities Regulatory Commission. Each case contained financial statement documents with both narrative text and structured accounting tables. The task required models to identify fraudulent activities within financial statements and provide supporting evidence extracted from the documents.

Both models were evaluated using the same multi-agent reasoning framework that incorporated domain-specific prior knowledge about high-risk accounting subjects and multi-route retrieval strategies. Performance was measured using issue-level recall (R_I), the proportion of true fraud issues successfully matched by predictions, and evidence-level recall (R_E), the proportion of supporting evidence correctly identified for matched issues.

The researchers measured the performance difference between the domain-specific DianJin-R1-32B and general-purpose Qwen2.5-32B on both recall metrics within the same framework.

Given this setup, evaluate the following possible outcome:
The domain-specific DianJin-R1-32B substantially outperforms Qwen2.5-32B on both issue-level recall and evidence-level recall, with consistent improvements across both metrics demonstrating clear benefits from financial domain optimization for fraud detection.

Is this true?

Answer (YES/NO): NO